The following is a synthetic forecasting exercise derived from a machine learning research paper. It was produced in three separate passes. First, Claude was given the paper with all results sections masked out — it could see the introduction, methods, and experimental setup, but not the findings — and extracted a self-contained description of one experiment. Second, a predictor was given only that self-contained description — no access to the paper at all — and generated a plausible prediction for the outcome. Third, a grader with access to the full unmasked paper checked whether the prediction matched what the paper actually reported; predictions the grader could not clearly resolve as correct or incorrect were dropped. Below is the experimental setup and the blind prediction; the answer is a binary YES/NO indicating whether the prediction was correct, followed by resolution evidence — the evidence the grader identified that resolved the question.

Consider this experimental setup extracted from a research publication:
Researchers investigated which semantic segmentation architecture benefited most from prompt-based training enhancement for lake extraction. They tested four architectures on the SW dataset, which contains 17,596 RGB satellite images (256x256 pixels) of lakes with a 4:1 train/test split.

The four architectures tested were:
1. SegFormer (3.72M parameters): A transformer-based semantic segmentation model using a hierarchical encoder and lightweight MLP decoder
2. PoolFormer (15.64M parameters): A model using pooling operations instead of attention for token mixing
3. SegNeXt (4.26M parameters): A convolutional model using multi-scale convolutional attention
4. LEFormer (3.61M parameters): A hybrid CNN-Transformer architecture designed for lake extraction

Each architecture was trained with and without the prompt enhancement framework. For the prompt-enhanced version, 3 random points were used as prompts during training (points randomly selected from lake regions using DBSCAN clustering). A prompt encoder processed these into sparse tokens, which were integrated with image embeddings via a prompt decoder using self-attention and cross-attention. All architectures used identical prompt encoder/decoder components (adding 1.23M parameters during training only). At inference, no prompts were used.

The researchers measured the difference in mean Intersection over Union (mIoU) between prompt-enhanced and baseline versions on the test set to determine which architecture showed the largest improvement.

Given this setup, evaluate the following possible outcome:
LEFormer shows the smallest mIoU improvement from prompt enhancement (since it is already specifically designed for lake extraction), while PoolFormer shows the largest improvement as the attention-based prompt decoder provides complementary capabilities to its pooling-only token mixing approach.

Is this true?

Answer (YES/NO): NO